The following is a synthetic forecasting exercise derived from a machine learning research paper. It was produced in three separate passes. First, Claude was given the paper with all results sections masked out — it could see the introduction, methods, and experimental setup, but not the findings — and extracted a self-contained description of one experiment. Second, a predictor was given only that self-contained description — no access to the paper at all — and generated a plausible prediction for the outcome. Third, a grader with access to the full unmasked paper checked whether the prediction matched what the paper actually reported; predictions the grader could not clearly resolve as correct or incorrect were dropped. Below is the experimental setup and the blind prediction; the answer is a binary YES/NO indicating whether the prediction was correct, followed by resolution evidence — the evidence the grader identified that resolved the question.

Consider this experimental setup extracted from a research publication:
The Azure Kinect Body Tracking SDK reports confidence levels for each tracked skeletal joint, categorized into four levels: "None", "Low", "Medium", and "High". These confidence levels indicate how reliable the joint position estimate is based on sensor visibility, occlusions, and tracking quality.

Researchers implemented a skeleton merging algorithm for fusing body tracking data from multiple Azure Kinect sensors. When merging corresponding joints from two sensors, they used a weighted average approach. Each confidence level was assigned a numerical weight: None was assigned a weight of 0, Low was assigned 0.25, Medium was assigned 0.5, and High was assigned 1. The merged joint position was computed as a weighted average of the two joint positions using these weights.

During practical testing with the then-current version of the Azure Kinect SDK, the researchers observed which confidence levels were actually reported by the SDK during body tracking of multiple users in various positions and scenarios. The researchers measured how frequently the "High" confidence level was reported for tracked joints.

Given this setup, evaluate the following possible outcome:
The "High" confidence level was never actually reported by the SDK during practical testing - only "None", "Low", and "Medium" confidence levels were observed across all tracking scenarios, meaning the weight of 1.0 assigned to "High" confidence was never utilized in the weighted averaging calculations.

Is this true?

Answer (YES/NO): YES